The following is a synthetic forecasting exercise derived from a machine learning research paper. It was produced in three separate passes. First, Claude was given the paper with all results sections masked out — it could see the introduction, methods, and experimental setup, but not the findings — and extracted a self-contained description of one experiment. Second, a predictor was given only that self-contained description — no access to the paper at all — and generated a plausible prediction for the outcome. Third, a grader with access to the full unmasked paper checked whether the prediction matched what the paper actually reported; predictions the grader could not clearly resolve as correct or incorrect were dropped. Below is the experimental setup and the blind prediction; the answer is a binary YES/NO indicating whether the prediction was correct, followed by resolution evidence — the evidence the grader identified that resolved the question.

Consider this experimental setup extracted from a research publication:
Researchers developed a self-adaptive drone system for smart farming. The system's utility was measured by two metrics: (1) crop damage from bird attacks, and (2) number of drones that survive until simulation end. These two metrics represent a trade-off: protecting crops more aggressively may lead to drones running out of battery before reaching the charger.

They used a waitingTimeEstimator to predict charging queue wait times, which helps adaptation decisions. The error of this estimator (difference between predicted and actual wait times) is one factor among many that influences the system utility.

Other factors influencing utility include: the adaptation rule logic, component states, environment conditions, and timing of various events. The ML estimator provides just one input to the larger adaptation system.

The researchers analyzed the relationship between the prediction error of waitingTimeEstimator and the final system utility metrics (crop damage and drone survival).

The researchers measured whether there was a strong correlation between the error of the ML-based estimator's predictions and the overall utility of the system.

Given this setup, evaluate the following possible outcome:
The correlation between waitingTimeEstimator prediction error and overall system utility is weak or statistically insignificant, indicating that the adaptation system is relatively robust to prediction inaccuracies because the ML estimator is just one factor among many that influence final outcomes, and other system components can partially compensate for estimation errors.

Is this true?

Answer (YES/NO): YES